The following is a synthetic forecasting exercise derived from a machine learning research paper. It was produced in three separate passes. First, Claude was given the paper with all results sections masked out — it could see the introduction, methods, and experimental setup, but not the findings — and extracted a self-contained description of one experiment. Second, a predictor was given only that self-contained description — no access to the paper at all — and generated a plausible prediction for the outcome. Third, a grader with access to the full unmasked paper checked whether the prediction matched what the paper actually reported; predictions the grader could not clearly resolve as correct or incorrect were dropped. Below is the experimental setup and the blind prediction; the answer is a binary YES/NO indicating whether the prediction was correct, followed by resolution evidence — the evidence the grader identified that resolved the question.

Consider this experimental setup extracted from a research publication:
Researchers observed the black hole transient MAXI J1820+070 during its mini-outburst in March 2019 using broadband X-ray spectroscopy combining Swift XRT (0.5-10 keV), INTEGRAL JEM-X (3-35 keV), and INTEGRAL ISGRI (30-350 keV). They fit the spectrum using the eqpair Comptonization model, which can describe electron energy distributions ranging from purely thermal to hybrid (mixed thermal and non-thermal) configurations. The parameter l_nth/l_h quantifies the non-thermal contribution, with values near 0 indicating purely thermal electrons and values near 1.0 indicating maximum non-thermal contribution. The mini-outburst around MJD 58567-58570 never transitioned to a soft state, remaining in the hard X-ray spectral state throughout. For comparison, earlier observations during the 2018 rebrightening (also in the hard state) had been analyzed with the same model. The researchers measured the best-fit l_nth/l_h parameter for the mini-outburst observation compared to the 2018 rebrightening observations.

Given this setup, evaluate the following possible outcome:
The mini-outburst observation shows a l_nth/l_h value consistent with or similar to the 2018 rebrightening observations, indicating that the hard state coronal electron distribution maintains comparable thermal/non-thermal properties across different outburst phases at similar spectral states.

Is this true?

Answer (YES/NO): NO